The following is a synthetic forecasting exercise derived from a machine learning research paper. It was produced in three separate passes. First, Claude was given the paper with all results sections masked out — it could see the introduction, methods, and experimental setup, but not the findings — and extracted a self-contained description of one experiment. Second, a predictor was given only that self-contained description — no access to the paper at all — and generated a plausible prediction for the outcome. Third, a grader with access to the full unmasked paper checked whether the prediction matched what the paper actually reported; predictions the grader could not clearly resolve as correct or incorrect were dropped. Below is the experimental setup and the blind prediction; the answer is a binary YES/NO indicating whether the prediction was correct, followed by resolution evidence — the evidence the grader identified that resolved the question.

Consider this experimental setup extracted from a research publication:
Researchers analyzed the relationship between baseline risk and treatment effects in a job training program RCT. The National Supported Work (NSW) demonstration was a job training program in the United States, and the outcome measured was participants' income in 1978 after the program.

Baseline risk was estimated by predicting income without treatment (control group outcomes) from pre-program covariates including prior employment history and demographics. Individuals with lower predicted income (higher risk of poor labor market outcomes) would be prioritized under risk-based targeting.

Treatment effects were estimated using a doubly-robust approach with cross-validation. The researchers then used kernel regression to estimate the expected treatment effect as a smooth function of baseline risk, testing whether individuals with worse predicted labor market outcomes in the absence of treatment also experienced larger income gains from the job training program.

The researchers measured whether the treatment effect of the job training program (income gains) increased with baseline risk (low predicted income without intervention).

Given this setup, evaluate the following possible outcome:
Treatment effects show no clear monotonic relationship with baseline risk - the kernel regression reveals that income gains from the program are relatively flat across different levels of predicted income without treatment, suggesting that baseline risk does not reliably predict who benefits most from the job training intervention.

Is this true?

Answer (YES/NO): YES